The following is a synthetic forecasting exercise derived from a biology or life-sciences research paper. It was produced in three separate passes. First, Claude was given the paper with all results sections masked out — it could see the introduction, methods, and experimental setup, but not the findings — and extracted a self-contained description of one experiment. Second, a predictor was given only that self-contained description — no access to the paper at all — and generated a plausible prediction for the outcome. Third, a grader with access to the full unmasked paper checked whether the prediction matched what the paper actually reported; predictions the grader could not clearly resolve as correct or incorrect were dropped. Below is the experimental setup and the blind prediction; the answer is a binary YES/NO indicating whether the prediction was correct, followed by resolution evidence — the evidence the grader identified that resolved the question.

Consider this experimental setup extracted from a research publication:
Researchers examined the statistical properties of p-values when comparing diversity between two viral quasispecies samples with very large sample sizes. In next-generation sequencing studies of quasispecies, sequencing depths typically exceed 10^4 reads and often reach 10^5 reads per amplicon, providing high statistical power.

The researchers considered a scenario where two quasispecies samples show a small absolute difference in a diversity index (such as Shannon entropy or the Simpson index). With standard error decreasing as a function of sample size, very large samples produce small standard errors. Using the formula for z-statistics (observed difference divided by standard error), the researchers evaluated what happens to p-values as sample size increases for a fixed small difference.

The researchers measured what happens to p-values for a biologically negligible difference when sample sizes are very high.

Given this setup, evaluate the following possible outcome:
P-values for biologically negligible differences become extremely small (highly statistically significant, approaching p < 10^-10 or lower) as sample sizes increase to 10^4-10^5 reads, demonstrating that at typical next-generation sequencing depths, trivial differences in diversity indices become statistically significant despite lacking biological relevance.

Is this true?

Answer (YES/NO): YES